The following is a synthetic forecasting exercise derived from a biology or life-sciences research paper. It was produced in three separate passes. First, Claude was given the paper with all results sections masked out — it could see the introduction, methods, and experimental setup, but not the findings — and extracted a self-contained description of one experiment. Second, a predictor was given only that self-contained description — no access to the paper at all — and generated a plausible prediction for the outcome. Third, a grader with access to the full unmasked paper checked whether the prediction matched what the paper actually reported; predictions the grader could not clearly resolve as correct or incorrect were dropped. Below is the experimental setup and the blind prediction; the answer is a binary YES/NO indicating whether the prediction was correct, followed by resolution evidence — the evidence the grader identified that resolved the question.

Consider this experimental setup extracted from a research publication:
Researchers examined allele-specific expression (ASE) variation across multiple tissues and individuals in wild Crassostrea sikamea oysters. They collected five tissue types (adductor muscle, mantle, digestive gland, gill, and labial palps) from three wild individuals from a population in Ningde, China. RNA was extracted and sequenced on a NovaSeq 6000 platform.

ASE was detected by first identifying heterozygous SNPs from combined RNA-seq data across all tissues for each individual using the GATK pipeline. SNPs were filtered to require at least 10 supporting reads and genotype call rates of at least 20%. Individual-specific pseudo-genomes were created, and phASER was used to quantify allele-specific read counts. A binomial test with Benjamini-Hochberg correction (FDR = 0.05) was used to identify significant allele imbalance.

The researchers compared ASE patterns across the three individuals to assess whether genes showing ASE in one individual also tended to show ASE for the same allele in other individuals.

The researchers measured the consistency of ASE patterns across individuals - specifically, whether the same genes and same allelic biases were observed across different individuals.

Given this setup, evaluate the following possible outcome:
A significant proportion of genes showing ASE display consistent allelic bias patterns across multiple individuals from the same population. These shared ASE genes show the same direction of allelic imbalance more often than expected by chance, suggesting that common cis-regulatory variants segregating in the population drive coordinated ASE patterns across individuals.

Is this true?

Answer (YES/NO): NO